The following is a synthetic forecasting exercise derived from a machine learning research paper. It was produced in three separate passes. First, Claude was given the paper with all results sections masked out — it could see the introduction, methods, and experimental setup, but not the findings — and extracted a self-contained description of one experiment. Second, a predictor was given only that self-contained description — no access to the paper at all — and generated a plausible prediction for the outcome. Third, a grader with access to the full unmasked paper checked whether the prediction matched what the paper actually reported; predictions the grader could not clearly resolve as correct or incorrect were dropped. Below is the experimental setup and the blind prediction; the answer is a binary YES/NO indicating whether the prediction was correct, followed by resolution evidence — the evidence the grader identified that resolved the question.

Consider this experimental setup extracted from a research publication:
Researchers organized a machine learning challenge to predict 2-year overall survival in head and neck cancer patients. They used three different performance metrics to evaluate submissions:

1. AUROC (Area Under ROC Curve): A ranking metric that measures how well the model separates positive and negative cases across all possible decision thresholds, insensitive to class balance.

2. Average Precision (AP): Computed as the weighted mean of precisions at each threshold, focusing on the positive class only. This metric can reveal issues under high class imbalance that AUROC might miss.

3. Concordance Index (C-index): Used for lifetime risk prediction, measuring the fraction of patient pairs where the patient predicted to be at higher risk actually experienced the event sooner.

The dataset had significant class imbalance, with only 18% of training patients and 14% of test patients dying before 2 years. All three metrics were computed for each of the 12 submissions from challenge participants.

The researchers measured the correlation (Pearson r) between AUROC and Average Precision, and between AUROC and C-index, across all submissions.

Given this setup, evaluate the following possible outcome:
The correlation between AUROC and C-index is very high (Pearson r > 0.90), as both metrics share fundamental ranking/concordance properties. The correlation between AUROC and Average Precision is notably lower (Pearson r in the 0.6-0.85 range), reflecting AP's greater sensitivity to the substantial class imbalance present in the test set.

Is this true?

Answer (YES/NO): NO